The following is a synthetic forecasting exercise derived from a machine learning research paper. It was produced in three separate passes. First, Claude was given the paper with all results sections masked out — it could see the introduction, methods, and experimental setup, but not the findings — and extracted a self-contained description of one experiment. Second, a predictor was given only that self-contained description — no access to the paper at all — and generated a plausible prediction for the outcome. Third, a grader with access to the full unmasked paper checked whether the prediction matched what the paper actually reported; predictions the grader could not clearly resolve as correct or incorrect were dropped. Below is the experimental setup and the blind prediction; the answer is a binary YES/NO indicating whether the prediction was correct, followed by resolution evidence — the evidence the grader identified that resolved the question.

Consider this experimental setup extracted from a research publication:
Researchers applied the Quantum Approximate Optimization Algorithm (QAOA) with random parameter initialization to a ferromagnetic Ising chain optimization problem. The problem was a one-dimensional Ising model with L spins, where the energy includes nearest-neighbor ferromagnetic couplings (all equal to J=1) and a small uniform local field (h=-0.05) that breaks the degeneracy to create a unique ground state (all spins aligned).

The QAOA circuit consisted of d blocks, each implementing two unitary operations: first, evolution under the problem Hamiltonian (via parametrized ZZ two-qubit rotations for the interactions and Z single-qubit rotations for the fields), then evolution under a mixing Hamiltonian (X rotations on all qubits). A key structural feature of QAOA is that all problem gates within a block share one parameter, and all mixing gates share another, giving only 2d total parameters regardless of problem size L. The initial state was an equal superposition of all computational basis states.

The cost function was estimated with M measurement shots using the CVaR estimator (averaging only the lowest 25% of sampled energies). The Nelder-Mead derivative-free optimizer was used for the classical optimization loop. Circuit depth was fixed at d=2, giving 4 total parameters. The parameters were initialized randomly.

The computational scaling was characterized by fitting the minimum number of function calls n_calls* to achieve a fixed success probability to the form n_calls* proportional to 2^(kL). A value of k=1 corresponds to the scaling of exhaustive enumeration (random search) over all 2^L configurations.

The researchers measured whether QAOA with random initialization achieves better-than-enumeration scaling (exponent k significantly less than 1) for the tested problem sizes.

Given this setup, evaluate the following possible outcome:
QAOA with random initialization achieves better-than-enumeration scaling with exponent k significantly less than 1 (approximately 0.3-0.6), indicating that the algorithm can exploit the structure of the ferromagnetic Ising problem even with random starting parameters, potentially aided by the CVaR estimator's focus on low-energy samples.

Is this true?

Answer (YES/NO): YES